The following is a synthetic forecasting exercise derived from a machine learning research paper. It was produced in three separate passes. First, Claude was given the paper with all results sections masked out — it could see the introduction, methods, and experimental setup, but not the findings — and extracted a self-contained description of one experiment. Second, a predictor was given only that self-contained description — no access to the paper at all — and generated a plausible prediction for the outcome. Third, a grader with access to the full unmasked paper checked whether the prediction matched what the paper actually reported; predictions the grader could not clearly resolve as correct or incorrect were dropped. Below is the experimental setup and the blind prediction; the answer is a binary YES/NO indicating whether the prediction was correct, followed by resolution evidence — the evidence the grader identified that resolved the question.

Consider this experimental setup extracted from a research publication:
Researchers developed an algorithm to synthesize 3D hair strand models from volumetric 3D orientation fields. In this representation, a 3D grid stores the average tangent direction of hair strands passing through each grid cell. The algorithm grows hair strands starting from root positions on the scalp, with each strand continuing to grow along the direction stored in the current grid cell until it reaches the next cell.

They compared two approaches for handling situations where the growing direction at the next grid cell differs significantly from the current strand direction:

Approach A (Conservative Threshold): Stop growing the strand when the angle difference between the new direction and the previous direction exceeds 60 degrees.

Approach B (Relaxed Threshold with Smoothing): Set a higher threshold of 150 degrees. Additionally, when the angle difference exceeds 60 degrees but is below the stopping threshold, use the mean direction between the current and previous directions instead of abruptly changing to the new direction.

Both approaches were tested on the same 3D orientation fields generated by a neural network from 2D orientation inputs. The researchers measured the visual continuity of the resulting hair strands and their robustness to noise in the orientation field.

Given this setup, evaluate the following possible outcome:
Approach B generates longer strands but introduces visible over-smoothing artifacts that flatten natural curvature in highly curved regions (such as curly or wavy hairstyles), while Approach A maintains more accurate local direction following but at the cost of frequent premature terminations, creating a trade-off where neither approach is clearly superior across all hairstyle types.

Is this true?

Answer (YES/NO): NO